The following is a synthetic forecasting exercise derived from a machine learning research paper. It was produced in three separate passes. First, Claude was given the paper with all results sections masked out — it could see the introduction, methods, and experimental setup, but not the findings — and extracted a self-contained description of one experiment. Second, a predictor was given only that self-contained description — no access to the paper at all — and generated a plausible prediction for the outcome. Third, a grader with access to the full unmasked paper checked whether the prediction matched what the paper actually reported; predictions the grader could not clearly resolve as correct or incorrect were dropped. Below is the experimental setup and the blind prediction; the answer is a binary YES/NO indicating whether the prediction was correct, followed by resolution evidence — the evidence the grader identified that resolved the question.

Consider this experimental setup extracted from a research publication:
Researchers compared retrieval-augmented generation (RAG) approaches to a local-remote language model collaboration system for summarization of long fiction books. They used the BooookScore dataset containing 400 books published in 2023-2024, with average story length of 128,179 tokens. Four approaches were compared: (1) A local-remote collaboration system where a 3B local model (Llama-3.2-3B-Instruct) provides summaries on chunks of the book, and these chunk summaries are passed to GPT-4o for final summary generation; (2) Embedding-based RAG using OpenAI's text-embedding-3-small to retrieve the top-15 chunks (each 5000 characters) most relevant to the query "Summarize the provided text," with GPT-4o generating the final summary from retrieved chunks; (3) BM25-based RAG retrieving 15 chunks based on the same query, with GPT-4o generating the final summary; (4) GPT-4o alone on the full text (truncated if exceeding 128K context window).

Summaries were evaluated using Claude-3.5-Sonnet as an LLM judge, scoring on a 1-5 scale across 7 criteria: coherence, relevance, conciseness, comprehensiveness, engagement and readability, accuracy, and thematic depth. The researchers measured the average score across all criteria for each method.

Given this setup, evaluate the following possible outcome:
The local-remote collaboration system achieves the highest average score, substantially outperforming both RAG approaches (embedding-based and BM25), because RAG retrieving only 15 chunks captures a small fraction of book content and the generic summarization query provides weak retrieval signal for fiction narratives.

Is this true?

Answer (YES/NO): NO